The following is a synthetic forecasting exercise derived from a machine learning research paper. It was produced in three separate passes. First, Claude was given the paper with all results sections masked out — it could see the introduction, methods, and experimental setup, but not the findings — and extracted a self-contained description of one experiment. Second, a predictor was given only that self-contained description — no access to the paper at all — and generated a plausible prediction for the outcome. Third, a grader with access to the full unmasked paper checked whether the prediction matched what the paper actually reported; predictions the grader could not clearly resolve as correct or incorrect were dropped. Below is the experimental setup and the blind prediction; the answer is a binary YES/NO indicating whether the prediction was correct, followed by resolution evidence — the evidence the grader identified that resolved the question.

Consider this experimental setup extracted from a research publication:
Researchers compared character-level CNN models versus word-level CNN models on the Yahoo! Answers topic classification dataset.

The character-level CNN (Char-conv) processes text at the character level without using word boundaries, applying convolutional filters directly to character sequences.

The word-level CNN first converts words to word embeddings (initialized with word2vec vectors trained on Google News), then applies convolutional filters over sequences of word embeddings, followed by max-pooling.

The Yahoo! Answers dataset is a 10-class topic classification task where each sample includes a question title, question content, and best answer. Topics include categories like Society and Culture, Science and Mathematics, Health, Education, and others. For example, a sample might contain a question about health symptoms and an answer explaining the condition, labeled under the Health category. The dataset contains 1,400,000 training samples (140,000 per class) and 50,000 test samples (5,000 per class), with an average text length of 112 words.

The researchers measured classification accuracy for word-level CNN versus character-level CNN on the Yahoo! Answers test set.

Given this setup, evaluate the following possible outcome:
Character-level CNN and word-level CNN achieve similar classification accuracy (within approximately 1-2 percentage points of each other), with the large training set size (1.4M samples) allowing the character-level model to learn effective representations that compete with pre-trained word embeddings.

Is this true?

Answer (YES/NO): YES